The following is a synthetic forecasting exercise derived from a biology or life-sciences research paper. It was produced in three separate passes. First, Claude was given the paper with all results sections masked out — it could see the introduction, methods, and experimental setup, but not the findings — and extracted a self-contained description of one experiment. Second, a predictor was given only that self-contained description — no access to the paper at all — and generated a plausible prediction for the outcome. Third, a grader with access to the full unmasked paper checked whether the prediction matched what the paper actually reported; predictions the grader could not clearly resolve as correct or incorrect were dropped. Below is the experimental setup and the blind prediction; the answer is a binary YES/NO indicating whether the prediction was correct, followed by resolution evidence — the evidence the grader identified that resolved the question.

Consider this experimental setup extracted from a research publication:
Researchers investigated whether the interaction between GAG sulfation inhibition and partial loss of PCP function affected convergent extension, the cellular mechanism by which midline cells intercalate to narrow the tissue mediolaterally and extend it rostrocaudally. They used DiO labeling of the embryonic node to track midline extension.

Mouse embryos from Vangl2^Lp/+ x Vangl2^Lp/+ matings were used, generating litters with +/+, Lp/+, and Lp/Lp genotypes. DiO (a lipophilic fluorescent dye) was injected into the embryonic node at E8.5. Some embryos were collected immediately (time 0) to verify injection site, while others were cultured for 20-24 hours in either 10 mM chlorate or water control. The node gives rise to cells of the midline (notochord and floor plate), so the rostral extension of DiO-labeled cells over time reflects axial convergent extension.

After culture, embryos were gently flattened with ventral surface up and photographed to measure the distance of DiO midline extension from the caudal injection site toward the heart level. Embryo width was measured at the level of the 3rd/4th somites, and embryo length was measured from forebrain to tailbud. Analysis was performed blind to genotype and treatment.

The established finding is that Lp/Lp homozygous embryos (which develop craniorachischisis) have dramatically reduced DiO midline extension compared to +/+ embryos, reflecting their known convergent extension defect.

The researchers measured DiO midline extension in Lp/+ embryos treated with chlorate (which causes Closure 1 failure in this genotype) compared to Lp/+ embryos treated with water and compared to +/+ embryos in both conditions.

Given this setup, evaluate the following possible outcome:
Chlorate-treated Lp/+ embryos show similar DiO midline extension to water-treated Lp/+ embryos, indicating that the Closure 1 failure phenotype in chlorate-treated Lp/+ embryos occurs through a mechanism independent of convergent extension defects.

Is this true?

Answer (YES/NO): YES